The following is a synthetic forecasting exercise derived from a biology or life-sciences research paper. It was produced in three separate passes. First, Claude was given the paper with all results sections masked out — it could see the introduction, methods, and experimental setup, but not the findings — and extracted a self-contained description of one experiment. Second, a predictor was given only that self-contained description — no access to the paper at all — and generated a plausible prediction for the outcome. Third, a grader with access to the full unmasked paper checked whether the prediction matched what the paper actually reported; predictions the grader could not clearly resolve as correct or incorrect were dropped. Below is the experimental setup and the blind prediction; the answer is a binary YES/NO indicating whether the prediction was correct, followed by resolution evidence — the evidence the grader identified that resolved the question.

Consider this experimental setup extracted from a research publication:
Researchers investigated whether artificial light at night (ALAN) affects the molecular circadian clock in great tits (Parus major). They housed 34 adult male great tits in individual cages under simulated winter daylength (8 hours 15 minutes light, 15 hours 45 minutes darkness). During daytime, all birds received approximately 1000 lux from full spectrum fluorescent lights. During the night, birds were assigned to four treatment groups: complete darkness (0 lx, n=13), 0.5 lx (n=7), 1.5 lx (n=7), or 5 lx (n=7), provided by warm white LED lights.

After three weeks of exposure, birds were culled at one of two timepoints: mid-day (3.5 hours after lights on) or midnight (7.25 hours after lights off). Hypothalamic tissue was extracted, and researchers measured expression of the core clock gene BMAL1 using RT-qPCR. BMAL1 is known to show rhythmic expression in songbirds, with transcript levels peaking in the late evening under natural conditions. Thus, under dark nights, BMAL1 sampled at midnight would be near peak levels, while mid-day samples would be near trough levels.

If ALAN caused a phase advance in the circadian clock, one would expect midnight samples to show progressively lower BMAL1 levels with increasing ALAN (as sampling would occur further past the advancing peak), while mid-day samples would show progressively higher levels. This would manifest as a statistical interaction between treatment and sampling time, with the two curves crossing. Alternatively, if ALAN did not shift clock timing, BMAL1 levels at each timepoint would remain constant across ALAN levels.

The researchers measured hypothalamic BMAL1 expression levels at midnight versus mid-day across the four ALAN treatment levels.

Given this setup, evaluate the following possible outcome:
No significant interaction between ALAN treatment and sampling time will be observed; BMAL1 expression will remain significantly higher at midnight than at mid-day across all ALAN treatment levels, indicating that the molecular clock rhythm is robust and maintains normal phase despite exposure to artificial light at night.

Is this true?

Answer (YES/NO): NO